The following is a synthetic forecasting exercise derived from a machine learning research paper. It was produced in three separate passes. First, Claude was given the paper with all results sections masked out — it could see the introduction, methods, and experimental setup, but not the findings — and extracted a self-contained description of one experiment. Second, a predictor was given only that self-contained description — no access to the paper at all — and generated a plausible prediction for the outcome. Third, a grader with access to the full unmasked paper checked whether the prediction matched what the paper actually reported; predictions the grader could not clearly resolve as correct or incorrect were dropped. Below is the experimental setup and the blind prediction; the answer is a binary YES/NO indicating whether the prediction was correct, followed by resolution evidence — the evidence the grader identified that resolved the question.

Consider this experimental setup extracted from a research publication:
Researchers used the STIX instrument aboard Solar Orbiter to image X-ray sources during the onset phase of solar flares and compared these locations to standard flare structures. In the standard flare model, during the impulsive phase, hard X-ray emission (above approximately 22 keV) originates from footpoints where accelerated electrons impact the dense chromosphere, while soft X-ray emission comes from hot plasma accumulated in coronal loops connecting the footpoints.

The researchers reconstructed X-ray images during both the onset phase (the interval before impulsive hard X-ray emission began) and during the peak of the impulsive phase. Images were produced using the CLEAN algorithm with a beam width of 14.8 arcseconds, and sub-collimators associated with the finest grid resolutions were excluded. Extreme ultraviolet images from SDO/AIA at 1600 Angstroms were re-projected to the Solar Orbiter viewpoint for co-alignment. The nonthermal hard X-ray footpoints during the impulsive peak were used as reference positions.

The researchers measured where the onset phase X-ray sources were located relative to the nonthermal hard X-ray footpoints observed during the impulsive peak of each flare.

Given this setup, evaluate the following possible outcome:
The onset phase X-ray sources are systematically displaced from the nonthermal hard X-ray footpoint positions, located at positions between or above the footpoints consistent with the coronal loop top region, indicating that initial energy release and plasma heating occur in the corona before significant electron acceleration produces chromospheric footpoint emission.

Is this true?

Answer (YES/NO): NO